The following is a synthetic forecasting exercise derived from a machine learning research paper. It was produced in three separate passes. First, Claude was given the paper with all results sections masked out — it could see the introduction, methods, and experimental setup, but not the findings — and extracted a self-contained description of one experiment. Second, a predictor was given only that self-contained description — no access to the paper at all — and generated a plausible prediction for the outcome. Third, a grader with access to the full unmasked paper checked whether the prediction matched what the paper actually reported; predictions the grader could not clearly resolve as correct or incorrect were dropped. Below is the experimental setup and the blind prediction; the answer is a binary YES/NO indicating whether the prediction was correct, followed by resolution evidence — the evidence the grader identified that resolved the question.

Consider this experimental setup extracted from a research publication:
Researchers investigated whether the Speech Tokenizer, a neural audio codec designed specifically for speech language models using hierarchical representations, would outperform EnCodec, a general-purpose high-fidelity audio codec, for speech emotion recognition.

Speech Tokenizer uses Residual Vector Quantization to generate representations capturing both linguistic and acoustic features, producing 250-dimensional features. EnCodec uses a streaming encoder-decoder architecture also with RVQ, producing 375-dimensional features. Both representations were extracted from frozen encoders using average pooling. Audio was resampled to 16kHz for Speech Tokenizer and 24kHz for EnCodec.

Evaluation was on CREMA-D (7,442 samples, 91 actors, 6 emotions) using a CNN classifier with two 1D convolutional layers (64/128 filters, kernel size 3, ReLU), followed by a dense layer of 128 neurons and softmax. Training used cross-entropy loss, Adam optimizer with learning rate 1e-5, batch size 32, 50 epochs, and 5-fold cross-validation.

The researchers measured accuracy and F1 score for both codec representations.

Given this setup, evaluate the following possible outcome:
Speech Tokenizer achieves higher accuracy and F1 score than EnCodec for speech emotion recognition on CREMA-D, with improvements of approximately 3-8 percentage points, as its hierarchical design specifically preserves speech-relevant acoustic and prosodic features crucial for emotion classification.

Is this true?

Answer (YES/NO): NO